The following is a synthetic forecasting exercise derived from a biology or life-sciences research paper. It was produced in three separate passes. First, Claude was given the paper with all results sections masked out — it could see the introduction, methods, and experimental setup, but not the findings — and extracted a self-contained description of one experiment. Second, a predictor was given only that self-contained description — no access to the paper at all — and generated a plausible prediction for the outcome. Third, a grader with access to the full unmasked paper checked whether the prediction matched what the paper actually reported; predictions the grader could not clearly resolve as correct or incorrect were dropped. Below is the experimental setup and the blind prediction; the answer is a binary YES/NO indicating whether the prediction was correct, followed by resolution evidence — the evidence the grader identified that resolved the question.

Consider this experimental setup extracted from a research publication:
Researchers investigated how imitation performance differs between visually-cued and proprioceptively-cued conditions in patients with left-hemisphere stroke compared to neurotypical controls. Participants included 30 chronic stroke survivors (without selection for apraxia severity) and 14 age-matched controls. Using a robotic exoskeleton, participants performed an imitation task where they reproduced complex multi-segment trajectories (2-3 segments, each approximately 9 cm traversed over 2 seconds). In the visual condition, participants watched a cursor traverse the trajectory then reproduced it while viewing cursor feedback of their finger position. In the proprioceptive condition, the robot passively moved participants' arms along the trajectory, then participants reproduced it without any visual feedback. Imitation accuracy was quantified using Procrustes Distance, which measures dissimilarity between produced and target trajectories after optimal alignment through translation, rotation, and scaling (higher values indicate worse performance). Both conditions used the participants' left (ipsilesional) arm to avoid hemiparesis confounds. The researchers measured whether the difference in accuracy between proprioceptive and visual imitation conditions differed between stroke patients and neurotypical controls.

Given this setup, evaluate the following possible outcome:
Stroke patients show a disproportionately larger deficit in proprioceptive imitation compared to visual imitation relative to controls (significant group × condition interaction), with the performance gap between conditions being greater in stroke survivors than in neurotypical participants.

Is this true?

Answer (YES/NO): YES